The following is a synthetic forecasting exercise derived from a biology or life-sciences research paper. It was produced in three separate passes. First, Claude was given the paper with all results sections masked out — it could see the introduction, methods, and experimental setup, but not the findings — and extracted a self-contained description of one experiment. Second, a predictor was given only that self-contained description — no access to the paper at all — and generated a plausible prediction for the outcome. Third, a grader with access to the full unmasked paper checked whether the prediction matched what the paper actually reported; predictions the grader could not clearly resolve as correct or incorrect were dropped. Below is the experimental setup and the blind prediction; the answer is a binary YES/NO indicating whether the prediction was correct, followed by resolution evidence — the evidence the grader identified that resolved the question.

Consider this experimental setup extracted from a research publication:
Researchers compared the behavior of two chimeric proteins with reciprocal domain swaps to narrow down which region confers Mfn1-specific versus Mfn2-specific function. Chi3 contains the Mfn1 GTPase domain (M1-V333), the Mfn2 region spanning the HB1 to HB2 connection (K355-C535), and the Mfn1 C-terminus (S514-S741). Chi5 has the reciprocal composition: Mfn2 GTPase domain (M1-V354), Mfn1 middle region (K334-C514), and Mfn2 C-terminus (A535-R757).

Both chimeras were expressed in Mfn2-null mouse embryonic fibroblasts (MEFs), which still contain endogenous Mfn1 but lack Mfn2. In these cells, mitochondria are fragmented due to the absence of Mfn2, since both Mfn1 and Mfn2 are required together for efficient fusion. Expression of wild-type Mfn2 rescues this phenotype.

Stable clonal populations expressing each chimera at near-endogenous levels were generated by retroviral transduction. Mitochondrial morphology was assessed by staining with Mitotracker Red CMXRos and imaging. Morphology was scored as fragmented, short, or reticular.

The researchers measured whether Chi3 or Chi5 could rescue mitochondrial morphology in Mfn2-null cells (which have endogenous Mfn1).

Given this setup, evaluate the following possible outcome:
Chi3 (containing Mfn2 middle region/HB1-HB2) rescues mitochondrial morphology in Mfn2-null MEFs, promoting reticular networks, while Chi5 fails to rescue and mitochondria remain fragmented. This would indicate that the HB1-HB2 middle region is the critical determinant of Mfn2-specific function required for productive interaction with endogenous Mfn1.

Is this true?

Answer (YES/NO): NO